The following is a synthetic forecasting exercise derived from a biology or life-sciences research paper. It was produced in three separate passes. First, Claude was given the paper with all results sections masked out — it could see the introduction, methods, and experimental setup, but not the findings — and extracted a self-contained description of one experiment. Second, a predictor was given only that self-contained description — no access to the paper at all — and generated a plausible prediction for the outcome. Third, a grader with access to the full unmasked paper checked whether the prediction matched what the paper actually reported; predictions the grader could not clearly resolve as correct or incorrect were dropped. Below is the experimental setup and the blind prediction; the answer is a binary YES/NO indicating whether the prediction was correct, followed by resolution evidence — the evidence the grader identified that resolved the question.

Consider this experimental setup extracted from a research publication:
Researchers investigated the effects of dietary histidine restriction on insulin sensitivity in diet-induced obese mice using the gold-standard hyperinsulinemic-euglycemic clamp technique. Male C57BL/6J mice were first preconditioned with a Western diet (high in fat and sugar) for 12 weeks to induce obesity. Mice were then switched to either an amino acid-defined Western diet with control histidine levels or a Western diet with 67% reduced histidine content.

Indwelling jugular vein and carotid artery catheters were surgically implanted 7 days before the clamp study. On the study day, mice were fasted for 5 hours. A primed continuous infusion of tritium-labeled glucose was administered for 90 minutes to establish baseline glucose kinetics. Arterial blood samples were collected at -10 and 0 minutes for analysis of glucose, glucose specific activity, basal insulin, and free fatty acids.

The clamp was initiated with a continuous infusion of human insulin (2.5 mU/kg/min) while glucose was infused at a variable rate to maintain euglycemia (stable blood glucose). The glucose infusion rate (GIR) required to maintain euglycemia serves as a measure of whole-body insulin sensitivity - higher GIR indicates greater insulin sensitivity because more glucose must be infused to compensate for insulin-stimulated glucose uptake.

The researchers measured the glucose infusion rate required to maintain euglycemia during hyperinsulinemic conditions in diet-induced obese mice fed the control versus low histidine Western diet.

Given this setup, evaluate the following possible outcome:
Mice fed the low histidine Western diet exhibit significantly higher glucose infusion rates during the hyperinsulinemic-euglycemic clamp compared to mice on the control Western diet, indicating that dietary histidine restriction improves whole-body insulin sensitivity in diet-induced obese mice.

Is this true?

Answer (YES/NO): YES